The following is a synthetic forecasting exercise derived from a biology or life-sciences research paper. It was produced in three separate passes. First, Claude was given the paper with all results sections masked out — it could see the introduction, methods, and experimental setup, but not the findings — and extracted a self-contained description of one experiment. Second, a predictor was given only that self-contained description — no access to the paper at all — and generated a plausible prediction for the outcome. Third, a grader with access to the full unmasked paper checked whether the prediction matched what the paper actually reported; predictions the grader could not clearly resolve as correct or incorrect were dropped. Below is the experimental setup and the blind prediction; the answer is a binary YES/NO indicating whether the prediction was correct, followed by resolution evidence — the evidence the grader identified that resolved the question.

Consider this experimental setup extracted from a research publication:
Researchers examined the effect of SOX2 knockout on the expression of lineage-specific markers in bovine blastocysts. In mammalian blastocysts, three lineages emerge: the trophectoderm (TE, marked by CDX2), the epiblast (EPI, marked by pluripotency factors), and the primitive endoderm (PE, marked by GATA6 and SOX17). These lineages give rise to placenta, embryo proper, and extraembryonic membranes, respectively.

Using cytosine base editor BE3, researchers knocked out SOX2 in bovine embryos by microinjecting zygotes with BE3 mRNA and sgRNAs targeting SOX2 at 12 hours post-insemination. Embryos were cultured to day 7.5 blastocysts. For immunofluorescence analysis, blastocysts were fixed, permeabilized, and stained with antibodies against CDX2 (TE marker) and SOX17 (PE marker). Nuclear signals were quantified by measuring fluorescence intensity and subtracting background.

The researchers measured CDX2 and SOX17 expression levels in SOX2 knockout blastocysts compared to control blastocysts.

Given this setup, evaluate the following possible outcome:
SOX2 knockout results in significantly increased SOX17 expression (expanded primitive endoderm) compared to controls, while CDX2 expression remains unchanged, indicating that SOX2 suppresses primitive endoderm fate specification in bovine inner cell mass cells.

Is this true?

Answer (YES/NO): NO